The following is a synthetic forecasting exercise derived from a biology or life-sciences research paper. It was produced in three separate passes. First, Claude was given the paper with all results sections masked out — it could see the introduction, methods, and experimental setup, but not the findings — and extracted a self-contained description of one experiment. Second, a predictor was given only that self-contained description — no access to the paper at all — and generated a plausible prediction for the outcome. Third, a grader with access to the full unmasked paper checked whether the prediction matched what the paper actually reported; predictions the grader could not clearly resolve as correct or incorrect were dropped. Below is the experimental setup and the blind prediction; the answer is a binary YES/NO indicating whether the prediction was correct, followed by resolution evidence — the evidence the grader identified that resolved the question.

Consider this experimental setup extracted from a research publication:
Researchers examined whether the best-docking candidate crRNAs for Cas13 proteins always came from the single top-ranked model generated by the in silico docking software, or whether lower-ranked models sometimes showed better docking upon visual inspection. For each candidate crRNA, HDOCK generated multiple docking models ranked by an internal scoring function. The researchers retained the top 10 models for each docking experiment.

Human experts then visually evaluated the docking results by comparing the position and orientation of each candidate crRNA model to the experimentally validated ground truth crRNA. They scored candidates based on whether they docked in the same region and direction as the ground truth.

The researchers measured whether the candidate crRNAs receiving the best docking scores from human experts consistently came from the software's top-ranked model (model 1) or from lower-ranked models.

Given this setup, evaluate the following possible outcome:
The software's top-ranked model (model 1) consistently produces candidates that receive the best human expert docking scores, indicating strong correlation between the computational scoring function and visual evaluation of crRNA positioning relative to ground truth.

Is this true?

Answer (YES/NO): NO